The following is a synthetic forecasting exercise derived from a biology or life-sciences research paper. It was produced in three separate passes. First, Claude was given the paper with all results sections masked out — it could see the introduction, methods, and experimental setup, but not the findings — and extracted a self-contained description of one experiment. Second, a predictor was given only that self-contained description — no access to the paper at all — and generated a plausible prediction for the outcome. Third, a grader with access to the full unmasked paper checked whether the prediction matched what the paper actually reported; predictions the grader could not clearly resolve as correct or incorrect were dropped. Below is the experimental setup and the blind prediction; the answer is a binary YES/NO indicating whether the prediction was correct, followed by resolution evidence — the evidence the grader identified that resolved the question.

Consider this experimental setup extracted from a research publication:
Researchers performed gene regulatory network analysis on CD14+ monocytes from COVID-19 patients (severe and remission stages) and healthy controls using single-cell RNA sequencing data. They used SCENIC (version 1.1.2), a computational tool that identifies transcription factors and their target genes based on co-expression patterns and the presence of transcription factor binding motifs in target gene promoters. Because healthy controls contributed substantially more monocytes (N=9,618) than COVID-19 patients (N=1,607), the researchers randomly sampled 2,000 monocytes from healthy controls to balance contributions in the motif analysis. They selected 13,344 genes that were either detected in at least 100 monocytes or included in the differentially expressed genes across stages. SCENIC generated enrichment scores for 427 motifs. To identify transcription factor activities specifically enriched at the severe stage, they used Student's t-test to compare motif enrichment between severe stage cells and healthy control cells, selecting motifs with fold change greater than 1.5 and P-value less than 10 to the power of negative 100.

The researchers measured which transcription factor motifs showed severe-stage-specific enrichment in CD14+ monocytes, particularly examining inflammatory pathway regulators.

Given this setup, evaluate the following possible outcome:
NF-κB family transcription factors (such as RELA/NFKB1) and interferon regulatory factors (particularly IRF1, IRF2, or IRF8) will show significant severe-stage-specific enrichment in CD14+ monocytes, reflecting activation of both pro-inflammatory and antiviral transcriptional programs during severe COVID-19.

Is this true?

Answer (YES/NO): NO